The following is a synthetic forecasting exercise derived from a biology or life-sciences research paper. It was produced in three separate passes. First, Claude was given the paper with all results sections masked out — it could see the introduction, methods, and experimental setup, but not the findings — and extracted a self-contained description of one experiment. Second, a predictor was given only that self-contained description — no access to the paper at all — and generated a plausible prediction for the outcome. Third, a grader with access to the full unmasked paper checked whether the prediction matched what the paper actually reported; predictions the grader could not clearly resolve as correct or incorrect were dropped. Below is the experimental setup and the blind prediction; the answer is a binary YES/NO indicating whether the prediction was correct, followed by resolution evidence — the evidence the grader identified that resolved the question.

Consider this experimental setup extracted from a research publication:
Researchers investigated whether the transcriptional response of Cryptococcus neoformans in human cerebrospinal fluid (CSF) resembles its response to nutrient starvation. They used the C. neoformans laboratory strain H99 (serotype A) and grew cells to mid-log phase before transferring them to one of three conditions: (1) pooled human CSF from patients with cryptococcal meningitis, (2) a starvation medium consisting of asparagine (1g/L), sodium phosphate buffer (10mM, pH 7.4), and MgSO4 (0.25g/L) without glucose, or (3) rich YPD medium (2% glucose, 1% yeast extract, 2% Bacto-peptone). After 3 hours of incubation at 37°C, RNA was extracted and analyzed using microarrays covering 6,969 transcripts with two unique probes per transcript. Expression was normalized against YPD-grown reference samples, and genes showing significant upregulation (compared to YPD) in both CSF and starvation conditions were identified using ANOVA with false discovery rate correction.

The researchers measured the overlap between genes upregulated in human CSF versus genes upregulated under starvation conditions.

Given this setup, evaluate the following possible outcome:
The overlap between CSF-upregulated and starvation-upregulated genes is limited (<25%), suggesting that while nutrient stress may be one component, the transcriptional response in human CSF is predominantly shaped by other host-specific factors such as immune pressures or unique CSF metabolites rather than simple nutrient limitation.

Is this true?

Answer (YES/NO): NO